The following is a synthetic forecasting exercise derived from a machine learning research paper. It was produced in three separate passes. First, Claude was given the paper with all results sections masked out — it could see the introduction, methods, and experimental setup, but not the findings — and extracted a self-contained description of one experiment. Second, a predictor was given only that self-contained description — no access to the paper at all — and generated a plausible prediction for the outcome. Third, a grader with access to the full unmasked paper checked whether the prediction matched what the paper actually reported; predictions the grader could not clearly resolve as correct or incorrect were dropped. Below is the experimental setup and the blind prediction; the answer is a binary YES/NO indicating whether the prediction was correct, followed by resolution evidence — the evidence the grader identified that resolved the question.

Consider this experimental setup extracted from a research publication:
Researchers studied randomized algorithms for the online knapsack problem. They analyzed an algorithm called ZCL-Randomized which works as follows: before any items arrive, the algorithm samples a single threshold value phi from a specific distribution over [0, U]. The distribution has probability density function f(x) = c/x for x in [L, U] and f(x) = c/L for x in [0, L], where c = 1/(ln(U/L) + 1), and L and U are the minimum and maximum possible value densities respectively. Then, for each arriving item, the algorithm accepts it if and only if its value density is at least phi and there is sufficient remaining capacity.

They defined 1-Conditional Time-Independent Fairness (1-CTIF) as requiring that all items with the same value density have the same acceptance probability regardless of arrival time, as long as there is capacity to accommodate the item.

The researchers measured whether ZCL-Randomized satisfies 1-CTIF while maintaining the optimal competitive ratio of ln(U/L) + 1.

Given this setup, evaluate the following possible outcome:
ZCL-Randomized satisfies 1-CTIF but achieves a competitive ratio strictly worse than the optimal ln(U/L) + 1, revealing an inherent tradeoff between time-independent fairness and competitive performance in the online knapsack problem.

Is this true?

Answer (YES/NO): NO